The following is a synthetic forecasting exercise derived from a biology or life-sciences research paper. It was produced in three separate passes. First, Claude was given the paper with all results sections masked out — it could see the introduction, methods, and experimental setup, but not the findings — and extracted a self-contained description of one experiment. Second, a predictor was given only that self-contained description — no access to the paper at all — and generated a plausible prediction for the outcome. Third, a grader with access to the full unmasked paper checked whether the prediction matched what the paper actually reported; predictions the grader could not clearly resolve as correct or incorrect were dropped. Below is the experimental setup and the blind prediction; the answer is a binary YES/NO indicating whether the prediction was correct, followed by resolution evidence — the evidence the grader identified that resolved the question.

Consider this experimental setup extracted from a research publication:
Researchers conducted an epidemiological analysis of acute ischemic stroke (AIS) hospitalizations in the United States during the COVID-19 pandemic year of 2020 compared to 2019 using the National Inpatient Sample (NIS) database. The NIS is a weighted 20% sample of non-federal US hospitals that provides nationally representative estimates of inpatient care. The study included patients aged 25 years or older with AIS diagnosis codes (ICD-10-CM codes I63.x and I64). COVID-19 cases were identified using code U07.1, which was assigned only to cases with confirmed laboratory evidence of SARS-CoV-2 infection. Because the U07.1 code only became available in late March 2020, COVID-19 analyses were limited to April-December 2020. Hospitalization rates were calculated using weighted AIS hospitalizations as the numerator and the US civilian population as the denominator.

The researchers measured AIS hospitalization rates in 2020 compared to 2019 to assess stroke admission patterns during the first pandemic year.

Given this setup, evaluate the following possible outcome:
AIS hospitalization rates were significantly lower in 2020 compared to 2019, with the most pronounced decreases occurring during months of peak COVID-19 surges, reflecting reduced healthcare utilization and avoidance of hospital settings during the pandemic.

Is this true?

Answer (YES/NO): NO